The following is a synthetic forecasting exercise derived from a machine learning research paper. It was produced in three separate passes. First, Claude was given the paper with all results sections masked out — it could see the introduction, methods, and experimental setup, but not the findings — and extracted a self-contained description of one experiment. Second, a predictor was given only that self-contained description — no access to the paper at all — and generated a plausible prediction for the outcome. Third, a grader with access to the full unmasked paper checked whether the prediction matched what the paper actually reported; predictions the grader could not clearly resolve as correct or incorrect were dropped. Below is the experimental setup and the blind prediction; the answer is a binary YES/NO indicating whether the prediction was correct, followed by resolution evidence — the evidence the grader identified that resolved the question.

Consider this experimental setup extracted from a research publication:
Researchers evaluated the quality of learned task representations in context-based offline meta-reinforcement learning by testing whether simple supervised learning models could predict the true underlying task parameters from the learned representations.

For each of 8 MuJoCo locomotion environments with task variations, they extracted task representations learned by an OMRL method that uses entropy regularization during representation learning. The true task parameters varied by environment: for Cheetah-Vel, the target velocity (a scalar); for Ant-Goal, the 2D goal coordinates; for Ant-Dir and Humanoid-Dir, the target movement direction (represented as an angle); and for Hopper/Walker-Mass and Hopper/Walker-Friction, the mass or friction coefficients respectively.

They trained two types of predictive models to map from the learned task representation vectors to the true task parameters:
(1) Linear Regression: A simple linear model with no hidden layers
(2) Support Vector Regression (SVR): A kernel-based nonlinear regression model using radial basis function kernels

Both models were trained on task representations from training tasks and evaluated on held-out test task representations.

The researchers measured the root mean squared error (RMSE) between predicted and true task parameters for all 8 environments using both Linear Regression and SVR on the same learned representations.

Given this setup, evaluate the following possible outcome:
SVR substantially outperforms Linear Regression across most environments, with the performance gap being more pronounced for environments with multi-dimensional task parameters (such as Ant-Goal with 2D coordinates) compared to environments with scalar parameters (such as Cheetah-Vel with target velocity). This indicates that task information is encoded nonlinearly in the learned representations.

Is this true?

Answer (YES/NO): NO